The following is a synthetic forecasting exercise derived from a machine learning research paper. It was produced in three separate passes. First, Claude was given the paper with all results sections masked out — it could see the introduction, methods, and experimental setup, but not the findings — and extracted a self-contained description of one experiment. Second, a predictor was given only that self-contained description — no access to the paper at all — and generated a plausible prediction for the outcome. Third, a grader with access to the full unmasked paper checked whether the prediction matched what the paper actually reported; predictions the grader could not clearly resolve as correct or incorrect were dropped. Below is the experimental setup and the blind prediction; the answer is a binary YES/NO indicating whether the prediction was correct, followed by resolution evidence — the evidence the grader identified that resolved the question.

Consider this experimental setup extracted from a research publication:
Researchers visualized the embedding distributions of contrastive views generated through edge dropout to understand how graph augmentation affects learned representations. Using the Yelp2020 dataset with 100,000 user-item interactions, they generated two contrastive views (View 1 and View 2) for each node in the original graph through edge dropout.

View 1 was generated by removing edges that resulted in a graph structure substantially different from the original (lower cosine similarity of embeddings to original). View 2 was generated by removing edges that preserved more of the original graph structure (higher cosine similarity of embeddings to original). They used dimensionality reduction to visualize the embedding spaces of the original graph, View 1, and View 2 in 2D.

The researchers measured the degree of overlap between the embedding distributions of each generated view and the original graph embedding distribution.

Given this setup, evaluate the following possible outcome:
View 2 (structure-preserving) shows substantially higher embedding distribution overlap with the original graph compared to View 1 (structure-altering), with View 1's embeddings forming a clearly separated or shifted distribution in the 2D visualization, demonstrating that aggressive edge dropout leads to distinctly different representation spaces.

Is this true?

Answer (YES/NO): NO